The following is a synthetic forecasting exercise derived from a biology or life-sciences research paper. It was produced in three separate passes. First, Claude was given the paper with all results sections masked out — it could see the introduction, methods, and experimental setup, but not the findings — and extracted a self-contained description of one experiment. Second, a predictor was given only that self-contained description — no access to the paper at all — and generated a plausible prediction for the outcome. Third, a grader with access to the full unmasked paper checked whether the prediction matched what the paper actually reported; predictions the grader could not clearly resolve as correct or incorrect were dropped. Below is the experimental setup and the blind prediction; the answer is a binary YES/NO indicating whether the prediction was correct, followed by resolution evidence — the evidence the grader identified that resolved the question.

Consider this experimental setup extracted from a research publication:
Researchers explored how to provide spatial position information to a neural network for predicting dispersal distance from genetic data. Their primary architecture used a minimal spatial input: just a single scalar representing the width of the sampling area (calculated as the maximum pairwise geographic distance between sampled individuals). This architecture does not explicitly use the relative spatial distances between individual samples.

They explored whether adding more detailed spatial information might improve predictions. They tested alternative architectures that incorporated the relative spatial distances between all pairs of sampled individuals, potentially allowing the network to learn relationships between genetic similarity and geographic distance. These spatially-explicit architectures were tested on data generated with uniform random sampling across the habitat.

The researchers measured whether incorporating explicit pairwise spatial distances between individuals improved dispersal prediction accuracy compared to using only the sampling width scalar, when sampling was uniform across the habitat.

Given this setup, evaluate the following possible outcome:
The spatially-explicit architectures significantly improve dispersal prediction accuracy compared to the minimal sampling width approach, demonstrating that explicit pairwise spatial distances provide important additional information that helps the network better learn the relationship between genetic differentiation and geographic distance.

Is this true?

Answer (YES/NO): NO